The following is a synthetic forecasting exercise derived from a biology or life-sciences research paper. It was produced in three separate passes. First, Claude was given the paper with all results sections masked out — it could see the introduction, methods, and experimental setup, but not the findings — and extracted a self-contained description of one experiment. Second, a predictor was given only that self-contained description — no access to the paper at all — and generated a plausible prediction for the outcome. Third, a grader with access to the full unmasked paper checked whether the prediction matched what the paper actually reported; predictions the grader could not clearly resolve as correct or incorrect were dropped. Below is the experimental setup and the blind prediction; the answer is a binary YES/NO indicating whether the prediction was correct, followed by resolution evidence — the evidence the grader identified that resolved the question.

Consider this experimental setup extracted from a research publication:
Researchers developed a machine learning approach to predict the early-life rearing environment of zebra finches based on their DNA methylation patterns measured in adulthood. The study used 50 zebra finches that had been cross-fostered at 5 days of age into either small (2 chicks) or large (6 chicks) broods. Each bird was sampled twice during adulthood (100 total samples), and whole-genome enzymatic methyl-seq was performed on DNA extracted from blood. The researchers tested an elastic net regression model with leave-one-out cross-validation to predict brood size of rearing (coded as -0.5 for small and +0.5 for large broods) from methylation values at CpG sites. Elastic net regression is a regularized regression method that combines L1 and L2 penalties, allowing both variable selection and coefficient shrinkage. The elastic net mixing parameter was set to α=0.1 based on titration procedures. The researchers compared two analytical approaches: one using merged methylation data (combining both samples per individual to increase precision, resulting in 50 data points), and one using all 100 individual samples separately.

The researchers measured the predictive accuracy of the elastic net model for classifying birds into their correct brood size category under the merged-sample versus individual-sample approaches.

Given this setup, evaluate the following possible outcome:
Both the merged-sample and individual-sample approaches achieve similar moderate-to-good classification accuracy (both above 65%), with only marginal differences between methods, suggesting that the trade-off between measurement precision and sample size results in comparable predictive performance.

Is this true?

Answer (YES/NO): NO